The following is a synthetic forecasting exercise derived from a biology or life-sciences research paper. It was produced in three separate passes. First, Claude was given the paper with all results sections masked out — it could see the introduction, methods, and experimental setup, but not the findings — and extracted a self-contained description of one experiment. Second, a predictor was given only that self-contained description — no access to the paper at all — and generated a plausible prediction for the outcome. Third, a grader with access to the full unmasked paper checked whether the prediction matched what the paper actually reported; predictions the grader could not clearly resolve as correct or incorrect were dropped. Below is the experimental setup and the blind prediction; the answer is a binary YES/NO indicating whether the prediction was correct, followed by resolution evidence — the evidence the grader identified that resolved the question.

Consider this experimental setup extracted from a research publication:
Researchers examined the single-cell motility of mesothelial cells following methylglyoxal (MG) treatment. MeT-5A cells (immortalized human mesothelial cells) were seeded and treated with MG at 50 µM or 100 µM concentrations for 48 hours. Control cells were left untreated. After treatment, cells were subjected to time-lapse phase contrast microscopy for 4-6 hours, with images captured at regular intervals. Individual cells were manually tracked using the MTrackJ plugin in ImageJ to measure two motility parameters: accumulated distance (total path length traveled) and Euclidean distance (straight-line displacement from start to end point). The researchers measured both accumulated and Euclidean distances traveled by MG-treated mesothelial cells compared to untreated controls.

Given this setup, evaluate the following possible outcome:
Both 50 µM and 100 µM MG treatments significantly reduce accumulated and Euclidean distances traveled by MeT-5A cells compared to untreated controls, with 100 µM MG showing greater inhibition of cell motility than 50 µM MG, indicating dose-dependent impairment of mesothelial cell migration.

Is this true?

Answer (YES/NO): YES